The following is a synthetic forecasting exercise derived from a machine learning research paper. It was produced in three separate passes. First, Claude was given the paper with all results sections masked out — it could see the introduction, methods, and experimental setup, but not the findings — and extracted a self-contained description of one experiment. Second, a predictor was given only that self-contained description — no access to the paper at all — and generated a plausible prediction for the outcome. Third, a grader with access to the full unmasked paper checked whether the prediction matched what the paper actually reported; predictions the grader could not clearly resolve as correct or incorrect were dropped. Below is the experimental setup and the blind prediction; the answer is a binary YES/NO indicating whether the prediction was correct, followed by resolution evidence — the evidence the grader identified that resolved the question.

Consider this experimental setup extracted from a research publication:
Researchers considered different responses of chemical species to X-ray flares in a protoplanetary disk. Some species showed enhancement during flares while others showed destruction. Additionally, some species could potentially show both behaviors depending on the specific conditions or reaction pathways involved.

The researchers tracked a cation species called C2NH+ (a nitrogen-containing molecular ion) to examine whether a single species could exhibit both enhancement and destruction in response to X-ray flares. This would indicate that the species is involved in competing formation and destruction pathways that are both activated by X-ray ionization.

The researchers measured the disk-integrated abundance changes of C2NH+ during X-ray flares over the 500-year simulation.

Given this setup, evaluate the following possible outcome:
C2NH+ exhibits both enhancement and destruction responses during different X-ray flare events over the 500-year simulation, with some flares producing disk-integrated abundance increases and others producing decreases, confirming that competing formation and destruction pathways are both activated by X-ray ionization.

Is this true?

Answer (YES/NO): YES